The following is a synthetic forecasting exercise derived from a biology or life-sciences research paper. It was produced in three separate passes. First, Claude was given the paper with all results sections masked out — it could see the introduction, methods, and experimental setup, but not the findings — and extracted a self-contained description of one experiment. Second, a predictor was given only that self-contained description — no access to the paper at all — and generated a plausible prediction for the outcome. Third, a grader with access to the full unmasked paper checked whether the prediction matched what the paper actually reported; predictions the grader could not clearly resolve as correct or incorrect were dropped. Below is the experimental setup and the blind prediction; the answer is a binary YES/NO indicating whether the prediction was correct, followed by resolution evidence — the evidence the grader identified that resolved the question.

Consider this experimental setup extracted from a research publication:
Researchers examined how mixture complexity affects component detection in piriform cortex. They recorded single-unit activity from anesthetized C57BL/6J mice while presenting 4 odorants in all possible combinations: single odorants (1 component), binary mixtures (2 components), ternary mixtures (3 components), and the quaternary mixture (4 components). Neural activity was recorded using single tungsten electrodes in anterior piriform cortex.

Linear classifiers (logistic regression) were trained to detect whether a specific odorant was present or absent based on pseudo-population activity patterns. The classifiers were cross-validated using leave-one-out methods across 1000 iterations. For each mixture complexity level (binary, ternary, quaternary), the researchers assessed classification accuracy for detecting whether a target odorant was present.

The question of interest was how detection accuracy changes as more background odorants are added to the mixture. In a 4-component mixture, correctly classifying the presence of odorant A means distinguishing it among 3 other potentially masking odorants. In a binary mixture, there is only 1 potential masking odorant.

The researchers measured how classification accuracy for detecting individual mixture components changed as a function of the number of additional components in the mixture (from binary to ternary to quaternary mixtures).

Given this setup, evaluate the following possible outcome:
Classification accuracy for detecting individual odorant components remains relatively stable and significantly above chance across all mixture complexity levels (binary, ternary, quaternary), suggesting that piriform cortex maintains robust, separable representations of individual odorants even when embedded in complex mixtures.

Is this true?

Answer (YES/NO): NO